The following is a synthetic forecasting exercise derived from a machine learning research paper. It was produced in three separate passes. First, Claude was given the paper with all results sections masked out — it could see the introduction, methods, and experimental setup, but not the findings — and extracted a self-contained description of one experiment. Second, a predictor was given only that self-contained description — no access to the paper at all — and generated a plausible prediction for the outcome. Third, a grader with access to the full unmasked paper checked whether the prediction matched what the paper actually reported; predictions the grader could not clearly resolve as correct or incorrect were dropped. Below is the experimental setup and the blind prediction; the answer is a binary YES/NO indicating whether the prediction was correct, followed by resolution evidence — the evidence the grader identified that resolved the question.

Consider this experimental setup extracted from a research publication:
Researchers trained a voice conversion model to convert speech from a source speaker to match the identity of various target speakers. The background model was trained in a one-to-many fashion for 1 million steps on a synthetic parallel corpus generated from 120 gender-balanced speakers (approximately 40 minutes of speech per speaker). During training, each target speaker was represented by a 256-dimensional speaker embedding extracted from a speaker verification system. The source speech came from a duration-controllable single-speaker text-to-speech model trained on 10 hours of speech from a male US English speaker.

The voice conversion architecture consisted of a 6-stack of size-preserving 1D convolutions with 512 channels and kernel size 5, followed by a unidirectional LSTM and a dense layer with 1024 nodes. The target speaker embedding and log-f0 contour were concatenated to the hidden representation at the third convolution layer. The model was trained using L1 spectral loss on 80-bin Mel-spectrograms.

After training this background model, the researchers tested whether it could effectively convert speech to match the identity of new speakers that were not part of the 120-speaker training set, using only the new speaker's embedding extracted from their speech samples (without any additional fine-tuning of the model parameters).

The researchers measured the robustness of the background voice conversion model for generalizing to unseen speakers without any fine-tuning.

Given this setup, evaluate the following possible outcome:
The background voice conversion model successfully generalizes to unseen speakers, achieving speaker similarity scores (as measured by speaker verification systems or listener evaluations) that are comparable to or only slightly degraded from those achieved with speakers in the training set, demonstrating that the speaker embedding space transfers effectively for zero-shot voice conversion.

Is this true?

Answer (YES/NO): NO